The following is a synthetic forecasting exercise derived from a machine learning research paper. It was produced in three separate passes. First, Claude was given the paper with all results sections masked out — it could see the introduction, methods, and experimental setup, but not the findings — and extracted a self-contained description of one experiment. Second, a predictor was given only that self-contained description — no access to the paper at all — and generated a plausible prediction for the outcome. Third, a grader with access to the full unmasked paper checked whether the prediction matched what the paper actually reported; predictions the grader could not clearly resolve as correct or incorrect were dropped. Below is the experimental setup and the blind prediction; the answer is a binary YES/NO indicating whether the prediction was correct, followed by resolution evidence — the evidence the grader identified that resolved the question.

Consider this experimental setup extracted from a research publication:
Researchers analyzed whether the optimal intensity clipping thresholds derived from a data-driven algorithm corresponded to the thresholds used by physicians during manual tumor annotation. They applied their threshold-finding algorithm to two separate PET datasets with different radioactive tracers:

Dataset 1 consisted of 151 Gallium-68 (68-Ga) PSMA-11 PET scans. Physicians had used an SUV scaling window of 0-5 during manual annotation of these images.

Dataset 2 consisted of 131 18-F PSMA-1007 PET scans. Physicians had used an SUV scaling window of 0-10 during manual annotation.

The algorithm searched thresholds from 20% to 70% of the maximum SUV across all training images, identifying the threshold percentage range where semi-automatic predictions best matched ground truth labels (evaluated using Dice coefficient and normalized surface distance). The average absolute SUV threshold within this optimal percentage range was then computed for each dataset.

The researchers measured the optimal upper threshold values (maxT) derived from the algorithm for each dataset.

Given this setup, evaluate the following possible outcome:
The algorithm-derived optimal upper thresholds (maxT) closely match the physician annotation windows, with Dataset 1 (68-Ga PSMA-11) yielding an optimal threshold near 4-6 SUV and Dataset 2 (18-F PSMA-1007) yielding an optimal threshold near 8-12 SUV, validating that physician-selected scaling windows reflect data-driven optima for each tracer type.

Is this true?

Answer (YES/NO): YES